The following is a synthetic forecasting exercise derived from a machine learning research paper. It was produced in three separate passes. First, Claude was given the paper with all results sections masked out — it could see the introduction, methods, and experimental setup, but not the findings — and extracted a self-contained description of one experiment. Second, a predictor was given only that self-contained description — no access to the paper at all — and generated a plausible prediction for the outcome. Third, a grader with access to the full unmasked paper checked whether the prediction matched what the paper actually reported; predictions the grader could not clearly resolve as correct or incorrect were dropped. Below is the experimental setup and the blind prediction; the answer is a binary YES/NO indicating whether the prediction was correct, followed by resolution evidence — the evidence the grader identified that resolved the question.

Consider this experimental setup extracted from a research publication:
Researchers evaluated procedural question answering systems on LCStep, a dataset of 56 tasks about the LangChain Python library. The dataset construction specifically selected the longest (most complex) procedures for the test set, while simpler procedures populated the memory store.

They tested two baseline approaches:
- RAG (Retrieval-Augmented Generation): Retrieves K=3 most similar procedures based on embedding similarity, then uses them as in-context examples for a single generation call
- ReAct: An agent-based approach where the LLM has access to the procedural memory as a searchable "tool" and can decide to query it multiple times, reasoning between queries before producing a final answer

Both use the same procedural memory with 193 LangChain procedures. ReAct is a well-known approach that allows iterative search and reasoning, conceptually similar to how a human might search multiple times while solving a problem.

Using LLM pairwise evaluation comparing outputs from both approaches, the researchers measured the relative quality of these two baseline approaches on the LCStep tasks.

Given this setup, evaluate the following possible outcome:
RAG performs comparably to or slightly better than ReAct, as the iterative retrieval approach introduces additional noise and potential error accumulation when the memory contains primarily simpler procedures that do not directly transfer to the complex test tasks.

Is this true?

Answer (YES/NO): NO